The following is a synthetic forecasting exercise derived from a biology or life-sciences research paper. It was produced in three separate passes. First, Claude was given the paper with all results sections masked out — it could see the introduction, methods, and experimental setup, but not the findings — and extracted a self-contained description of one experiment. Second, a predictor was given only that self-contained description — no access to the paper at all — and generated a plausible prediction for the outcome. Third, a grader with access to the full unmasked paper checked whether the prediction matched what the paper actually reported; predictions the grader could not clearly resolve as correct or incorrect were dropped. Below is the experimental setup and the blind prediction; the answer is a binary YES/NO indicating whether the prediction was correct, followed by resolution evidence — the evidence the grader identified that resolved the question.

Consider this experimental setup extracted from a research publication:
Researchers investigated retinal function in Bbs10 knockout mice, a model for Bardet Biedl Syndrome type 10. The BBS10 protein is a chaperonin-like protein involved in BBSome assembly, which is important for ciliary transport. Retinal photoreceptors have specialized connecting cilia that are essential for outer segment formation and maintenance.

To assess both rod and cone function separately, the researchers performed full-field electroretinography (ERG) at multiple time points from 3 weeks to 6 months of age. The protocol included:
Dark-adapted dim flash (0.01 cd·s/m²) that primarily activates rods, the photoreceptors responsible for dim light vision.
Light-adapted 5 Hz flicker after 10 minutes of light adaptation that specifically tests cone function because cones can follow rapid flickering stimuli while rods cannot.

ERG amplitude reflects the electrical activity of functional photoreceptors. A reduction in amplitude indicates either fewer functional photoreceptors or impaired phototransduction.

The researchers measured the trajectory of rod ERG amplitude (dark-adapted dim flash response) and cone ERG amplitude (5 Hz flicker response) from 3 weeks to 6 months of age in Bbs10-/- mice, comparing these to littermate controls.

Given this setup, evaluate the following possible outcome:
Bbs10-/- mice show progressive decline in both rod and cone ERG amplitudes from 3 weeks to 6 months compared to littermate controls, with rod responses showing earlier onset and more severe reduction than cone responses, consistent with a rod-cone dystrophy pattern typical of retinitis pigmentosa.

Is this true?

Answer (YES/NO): NO